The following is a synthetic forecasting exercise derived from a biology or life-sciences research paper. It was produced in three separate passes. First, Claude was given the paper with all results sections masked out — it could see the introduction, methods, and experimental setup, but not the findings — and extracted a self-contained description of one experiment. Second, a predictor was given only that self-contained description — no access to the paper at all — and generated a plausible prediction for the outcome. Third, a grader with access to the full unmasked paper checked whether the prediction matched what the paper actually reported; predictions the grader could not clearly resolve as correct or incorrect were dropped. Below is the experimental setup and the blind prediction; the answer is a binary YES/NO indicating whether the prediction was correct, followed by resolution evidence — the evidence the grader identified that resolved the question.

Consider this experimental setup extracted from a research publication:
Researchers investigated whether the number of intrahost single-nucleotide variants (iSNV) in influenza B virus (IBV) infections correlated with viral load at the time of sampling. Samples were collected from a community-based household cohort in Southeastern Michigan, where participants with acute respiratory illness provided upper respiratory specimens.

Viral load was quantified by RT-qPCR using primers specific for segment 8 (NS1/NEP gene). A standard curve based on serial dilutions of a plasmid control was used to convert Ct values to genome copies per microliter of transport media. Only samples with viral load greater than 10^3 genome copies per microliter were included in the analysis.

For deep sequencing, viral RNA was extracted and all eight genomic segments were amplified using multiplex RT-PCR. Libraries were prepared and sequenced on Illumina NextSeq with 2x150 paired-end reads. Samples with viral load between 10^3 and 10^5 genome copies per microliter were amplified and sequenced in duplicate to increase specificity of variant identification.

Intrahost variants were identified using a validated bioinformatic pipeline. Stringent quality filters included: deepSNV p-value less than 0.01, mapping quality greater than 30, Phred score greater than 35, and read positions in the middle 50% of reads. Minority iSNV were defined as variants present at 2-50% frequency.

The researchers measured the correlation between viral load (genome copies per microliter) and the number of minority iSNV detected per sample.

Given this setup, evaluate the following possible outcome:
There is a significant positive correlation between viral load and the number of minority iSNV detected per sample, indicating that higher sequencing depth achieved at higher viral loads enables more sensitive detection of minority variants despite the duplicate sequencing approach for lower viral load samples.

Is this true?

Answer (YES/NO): NO